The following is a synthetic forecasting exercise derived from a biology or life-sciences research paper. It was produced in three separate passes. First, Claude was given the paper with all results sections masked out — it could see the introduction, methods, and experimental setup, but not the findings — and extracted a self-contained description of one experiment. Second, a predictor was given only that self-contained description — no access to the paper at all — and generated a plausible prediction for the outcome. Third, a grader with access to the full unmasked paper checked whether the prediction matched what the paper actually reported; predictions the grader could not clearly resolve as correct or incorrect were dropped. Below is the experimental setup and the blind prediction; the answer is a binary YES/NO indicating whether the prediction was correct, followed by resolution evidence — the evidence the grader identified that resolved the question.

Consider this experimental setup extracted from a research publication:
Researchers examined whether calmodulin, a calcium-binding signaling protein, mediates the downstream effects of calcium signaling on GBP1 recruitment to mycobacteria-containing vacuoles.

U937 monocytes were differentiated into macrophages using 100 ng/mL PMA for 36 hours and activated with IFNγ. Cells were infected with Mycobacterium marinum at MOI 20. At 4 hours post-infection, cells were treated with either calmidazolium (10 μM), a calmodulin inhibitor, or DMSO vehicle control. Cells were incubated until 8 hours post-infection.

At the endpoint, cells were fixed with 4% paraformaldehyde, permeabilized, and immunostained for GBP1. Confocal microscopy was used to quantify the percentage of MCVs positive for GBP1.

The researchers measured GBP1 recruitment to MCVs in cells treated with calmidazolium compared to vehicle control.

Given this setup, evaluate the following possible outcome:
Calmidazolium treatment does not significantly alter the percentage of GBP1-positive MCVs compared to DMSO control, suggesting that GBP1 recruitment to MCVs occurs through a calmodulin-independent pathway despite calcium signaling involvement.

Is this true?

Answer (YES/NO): NO